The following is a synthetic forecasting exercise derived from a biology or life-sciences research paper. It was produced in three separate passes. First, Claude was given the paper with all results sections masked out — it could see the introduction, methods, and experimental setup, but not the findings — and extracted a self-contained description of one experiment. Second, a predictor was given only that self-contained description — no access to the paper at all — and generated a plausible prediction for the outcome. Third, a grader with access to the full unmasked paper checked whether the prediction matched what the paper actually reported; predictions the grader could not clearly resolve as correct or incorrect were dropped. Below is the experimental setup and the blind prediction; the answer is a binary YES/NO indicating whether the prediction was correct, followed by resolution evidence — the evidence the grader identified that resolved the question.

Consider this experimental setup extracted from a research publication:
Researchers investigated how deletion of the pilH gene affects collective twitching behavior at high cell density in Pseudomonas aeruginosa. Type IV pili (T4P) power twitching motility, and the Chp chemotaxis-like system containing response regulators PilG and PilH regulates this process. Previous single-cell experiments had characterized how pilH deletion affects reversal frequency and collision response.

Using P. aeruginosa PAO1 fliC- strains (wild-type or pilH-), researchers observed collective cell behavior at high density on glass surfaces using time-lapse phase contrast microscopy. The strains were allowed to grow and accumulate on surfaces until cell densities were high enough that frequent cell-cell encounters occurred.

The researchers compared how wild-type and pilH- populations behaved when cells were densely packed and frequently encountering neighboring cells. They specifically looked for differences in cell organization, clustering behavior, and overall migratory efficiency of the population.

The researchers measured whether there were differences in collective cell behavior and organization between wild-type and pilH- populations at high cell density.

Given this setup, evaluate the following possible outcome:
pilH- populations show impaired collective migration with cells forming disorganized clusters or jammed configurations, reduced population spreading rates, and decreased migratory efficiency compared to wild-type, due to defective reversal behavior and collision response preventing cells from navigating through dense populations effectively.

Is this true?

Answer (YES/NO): YES